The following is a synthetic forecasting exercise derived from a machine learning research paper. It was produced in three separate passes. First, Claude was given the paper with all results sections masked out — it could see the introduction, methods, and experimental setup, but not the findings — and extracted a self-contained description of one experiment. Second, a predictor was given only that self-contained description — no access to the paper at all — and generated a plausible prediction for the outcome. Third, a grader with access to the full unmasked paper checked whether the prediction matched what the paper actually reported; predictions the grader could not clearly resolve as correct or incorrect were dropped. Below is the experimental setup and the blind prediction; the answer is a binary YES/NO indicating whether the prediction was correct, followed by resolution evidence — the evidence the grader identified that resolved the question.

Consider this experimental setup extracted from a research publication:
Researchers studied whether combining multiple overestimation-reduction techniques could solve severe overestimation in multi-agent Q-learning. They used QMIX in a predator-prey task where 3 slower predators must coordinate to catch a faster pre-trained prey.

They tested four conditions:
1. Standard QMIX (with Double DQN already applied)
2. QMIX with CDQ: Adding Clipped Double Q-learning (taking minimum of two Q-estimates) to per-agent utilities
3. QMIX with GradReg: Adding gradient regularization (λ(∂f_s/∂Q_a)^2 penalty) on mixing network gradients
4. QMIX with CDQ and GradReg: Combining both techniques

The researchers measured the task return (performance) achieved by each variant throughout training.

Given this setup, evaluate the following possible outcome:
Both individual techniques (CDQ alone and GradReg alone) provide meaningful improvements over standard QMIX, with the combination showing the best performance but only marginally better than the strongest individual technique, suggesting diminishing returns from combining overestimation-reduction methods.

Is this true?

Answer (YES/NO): NO